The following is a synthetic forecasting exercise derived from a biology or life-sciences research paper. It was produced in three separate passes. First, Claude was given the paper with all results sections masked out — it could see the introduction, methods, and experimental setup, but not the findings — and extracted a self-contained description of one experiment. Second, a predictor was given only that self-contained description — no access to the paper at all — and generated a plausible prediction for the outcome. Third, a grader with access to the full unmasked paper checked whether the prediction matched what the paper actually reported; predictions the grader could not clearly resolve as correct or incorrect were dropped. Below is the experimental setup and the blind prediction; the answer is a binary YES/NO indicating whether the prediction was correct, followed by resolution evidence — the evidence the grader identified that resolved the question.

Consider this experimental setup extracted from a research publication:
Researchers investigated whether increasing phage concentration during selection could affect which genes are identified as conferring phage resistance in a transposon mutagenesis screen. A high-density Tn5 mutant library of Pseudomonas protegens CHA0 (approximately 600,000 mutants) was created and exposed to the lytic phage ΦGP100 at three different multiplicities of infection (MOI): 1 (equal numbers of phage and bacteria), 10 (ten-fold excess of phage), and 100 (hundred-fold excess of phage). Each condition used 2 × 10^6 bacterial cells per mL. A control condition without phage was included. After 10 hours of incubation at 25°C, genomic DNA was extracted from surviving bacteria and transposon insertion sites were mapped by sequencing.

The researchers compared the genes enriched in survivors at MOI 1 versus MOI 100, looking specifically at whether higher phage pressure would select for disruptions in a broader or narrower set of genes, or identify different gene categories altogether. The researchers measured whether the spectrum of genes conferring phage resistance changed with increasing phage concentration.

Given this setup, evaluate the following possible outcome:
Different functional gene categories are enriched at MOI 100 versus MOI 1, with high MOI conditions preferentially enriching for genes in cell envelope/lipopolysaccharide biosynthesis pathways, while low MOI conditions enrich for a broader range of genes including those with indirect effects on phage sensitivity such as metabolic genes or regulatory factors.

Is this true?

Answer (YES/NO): NO